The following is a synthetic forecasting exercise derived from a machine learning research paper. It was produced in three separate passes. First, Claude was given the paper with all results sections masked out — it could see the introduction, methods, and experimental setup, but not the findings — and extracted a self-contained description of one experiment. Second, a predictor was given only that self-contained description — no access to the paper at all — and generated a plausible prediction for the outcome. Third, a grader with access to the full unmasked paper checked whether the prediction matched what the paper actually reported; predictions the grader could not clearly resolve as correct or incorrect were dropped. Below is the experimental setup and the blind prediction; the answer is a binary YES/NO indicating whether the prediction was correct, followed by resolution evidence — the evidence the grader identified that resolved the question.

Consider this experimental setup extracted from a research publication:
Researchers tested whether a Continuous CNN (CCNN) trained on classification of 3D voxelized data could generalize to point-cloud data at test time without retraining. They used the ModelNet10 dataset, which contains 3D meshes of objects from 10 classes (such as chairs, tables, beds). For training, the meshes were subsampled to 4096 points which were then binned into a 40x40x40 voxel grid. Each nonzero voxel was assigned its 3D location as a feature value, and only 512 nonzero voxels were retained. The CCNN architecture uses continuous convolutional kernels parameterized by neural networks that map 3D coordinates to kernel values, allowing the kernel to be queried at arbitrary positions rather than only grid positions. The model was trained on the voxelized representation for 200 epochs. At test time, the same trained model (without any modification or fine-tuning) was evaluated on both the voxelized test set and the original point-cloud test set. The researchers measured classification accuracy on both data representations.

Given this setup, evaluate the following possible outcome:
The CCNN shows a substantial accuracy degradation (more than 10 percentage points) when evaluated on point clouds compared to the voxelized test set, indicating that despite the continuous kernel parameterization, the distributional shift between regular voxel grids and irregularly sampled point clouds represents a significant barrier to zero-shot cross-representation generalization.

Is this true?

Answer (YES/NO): NO